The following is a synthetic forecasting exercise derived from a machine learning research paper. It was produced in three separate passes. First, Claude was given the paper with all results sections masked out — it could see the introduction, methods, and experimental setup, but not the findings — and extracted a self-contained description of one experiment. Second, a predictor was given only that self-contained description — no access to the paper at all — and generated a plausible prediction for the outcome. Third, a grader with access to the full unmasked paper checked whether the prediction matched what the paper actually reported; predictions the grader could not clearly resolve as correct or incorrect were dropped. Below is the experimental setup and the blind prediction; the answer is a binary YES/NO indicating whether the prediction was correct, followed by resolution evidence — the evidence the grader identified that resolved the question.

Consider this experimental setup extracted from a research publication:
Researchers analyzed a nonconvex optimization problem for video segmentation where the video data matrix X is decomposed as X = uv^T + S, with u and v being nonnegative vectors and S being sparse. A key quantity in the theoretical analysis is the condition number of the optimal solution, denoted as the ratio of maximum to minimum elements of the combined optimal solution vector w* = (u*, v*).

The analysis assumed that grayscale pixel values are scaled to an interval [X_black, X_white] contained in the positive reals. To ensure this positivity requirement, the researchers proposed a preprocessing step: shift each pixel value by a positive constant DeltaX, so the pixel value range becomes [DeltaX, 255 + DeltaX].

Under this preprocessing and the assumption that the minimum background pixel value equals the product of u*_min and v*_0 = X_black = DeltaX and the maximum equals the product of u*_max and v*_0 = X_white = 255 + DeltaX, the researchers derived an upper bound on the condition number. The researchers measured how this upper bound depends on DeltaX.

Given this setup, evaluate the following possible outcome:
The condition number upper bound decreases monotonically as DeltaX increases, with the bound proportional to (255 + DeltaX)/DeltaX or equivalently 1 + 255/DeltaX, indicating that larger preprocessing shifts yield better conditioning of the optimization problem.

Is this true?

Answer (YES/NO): YES